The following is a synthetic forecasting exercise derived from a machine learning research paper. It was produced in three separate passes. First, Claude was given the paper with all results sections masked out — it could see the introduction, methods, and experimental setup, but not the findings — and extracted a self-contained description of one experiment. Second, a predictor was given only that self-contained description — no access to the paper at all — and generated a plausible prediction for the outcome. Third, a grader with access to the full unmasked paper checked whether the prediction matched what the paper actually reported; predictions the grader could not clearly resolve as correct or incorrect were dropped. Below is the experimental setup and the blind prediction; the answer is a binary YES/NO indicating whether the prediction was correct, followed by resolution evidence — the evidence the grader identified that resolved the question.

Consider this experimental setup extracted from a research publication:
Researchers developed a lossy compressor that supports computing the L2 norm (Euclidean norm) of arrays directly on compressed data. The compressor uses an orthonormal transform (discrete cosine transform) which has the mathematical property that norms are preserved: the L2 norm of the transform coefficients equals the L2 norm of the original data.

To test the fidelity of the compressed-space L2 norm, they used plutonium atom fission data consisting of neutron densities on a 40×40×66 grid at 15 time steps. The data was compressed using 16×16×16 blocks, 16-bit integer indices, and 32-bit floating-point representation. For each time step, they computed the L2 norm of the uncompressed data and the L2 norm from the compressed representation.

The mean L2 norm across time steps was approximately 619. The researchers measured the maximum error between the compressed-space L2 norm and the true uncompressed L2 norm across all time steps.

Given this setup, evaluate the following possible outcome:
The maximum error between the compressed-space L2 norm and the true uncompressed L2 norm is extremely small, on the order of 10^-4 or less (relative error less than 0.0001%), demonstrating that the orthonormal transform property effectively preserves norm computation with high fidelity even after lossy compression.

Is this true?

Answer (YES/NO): NO